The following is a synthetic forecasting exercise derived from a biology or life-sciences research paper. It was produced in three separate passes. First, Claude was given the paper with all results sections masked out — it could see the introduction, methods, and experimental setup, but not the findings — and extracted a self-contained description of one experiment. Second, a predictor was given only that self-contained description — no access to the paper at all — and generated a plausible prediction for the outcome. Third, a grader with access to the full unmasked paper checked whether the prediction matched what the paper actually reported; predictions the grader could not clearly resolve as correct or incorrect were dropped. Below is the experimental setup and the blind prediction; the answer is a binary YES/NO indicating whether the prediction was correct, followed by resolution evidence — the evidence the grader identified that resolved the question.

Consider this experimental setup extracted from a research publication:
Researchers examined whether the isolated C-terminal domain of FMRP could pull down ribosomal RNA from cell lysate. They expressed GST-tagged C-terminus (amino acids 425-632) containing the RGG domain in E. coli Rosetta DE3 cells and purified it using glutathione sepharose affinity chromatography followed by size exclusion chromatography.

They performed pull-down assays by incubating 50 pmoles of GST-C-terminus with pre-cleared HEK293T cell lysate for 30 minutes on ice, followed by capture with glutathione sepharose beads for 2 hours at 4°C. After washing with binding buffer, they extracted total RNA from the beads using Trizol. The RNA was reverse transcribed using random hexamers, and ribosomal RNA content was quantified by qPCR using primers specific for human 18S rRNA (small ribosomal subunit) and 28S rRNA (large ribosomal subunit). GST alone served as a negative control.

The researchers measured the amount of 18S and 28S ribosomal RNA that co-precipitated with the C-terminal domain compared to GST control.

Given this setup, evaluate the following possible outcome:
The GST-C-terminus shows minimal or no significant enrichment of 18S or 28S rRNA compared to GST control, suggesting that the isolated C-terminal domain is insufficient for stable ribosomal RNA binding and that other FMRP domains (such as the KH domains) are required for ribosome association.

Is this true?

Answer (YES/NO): NO